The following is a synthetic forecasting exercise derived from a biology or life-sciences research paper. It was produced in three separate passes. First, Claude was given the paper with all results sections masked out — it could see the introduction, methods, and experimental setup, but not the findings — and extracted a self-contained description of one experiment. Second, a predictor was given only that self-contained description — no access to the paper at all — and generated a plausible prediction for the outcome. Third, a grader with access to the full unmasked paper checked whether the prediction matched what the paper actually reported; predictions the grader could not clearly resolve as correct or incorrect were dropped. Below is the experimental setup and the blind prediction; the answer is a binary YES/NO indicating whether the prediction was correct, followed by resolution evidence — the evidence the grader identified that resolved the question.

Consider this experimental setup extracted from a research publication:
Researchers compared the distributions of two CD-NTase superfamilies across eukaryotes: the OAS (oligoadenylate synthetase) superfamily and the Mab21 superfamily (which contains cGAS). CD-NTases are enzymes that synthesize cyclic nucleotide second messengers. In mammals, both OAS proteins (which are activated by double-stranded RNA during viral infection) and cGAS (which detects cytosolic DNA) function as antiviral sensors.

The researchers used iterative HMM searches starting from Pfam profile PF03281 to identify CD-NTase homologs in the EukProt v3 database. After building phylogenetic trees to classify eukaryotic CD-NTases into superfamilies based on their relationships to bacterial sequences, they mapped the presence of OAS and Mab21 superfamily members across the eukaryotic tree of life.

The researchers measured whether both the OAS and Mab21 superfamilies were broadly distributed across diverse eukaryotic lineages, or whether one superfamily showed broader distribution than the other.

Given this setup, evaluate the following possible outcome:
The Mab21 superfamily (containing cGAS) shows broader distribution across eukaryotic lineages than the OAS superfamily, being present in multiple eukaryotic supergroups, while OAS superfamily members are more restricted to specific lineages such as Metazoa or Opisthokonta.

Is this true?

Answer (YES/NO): NO